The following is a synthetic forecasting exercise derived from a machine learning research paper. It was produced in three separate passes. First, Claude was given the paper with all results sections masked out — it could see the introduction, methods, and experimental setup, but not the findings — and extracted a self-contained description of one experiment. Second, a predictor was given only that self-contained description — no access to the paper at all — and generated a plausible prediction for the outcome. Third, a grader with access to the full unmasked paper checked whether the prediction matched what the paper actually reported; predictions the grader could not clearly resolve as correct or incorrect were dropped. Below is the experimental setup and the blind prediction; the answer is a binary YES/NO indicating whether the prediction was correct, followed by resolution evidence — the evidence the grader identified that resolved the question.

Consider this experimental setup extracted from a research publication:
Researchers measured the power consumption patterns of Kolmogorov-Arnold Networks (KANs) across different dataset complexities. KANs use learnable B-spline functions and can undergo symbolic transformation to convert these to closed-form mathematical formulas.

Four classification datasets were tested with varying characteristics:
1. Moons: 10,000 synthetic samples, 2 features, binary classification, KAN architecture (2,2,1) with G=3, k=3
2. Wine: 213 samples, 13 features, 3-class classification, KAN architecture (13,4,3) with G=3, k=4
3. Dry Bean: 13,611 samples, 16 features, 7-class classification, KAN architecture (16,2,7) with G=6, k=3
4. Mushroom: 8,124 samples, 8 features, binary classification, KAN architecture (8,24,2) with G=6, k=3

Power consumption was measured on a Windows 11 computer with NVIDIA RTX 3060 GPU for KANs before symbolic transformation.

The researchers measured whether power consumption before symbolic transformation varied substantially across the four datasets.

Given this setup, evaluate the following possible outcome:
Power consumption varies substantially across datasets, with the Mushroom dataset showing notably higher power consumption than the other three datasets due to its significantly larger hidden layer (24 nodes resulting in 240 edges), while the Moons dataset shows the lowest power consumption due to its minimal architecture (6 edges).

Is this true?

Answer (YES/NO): YES